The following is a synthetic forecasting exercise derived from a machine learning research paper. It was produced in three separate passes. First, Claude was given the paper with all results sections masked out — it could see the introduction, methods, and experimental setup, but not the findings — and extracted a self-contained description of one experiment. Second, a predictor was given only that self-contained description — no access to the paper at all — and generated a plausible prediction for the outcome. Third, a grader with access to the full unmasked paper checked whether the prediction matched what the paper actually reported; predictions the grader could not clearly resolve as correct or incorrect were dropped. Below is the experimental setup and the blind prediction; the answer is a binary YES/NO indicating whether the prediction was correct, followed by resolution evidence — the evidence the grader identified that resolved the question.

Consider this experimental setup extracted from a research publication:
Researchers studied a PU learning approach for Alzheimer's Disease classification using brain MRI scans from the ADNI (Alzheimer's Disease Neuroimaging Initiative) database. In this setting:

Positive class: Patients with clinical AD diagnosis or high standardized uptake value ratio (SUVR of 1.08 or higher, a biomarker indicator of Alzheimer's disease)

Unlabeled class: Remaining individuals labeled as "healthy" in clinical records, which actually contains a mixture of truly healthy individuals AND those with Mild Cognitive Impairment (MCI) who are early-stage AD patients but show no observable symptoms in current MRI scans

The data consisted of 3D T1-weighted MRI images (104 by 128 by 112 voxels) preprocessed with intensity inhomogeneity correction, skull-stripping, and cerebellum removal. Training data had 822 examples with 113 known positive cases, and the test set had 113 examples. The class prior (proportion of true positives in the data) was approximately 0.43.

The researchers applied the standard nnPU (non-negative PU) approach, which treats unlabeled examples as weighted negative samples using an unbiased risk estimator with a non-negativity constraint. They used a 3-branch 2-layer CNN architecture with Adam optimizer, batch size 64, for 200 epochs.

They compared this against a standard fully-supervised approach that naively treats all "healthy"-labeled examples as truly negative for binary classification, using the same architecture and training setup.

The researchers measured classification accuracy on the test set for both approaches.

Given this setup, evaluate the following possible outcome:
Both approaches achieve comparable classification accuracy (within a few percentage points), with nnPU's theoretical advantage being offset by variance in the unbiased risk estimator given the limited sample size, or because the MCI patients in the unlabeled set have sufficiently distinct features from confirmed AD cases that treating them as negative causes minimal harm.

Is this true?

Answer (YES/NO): NO